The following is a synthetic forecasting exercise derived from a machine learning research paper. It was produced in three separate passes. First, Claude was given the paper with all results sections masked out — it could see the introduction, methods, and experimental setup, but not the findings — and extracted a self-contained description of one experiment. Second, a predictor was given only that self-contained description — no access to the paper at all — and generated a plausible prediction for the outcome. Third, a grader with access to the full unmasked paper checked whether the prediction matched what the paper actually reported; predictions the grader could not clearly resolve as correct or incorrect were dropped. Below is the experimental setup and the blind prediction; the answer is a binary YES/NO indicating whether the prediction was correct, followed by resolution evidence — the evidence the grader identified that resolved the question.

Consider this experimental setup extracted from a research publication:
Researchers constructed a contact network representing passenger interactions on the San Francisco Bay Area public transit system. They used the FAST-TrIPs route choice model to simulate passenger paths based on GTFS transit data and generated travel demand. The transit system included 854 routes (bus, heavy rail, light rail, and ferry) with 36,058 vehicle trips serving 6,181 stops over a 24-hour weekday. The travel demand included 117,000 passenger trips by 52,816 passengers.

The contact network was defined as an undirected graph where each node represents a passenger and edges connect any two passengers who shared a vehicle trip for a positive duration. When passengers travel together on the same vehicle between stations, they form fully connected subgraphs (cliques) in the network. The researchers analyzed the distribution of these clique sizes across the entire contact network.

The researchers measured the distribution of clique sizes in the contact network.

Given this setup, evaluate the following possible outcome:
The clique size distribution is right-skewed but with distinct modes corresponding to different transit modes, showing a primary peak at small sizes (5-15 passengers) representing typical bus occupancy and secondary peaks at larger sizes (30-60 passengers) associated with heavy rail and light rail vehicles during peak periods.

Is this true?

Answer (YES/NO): NO